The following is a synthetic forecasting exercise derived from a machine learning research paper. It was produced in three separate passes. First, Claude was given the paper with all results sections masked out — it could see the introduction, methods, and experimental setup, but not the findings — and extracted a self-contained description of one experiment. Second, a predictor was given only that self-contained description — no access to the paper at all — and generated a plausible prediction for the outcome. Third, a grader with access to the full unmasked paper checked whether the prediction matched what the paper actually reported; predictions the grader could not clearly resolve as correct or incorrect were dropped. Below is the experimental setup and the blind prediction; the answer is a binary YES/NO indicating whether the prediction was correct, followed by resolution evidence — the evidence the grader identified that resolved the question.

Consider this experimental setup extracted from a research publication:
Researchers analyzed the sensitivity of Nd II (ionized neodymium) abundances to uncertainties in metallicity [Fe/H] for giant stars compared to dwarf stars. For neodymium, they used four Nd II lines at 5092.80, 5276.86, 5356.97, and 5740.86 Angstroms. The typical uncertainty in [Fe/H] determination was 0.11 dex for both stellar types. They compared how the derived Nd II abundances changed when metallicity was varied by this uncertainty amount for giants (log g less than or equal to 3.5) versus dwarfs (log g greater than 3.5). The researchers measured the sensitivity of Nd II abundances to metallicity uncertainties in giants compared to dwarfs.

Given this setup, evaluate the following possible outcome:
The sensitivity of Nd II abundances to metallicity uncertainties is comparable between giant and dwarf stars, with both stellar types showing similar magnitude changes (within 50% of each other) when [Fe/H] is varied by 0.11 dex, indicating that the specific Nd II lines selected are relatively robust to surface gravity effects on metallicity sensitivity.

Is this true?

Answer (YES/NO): YES